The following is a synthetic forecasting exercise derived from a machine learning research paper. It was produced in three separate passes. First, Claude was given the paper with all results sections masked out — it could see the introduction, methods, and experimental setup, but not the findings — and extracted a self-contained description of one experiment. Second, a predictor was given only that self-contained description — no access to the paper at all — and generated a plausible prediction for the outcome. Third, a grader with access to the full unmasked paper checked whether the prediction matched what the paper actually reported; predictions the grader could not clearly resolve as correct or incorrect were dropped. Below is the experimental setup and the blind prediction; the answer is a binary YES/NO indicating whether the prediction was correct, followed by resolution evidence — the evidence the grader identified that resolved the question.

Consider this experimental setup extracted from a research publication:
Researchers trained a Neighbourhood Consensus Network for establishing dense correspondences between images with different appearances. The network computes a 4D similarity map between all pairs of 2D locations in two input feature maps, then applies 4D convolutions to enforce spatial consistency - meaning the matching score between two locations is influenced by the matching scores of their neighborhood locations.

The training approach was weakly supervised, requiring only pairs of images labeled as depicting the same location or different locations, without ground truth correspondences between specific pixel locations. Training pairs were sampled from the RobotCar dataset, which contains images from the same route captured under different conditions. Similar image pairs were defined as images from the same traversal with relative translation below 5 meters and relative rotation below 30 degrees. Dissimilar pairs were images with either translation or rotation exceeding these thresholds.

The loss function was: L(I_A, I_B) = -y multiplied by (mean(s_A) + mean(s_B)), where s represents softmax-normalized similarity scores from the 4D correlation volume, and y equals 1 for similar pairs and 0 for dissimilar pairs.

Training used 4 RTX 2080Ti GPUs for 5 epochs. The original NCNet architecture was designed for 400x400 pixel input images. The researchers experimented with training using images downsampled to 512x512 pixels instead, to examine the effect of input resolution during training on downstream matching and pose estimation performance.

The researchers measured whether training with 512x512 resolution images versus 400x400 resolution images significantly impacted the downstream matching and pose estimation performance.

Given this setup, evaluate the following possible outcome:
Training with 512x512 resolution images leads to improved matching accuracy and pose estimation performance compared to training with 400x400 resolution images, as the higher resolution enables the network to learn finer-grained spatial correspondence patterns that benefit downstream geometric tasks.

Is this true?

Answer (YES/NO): NO